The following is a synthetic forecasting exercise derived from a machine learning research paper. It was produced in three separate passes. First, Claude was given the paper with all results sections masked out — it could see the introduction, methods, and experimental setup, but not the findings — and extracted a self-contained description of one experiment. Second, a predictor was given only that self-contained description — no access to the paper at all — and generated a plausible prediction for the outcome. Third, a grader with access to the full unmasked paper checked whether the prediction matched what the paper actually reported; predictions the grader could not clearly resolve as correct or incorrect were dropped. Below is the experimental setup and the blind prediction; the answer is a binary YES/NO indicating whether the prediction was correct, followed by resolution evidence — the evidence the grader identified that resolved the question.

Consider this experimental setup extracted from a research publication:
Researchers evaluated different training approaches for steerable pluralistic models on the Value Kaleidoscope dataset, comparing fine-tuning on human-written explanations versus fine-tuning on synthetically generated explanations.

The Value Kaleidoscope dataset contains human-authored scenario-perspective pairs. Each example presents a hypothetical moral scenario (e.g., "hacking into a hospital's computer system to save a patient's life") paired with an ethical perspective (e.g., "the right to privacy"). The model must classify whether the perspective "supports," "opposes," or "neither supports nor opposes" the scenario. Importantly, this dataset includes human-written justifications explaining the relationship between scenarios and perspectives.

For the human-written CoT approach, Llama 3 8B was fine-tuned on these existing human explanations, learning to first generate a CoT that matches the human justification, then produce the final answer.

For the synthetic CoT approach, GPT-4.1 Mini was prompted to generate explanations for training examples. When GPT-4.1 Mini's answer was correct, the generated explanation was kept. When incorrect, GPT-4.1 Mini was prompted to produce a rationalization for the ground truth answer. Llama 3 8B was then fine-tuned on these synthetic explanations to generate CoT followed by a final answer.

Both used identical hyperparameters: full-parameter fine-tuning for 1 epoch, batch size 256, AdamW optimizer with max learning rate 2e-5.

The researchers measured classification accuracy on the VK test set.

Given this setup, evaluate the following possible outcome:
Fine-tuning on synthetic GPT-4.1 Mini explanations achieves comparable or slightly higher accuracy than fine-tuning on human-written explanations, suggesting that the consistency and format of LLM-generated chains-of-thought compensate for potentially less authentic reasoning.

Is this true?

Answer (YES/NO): NO